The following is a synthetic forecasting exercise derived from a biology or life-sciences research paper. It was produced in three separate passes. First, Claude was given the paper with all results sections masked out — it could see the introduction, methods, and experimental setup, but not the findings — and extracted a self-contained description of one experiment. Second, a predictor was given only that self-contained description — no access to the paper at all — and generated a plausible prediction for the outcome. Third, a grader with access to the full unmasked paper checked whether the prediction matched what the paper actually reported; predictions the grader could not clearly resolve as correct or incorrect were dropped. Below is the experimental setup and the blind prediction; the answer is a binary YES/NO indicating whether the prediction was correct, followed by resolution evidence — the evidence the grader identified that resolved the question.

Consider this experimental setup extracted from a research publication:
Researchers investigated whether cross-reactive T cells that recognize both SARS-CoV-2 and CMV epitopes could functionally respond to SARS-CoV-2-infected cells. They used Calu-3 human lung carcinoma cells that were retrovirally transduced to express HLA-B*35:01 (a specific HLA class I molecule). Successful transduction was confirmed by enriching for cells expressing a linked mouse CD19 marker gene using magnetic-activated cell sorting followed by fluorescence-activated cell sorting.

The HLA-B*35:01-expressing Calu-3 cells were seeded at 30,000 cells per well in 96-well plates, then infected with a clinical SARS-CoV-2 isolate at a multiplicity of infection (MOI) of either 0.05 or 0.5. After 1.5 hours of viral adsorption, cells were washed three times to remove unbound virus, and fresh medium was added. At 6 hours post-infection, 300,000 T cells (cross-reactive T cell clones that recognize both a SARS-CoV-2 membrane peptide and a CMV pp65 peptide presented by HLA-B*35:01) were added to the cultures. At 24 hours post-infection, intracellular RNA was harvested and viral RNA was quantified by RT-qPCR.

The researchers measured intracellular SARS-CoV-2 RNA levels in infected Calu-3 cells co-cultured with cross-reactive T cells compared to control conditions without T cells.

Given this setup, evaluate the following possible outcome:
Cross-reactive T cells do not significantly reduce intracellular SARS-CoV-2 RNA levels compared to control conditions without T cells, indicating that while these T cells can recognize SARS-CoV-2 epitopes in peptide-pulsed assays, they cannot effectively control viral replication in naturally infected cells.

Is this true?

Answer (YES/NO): NO